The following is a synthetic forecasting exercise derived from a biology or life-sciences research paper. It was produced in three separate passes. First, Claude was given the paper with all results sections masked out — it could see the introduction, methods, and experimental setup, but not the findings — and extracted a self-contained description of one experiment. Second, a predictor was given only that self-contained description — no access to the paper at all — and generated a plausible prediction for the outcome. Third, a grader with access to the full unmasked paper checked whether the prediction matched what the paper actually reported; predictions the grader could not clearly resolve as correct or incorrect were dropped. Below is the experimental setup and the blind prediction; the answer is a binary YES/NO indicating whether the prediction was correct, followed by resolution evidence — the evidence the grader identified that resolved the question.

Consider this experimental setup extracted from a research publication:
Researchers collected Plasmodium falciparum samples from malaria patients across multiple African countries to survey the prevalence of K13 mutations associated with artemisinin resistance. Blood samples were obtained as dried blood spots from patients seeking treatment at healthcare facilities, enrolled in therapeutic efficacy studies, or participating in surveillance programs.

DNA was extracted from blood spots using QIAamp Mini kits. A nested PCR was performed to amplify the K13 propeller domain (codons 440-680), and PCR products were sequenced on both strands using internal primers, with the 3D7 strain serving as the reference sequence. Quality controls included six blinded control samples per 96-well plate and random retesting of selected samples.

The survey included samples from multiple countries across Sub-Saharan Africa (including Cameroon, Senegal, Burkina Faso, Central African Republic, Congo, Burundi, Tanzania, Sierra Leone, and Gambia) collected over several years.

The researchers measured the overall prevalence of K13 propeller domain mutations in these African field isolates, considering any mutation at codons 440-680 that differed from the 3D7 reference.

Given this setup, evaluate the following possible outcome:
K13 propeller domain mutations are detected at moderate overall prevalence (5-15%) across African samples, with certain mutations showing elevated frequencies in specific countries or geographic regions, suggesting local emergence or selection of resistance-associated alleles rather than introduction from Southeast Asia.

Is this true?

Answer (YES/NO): NO